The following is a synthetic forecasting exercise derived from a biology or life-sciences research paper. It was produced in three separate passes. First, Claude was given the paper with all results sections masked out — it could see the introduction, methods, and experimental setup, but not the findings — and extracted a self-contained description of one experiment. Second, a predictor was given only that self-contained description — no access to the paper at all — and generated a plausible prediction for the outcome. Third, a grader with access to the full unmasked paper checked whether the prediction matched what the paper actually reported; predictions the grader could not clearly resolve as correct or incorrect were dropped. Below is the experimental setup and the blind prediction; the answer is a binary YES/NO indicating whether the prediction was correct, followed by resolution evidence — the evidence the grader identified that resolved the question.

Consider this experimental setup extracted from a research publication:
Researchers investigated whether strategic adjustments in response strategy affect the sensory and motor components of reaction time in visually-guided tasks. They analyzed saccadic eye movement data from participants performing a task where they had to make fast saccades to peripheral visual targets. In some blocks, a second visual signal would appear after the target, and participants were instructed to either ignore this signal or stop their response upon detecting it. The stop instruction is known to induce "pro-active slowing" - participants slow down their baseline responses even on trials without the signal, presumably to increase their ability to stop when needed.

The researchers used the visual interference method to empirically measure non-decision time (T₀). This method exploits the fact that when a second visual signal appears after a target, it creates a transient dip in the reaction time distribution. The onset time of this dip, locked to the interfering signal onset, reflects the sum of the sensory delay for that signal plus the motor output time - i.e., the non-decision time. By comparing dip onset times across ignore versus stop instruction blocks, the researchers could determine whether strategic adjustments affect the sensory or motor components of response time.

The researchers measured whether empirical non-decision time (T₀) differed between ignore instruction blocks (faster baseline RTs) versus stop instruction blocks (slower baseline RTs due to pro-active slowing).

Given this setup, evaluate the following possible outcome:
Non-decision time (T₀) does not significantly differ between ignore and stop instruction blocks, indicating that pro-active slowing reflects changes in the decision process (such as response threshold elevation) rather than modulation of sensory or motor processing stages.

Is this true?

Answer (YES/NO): YES